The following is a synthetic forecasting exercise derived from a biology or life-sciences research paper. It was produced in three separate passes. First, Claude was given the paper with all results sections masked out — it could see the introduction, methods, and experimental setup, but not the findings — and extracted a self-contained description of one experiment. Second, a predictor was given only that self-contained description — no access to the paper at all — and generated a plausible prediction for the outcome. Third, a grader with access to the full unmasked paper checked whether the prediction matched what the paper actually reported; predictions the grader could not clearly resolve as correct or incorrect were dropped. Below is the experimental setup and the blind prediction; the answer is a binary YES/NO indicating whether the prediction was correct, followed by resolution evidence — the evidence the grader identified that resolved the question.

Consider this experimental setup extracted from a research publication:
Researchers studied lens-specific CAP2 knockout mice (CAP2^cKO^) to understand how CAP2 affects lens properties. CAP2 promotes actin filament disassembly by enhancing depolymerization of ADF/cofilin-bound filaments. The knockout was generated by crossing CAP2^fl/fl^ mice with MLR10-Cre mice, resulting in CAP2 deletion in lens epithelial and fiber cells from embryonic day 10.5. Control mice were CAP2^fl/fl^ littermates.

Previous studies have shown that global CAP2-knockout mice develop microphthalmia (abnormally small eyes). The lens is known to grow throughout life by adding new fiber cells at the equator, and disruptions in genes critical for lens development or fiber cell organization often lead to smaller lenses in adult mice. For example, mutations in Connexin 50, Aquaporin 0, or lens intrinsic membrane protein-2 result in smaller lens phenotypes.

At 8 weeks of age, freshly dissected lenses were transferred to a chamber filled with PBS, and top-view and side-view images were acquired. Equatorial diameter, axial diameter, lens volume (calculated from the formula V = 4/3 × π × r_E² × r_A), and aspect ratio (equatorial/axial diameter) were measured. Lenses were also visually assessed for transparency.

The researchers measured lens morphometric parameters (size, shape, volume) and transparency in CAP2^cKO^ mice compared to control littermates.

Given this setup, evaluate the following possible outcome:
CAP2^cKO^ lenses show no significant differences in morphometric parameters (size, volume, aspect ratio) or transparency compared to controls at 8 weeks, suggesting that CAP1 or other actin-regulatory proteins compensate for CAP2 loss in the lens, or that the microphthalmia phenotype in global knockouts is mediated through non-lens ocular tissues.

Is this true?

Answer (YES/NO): YES